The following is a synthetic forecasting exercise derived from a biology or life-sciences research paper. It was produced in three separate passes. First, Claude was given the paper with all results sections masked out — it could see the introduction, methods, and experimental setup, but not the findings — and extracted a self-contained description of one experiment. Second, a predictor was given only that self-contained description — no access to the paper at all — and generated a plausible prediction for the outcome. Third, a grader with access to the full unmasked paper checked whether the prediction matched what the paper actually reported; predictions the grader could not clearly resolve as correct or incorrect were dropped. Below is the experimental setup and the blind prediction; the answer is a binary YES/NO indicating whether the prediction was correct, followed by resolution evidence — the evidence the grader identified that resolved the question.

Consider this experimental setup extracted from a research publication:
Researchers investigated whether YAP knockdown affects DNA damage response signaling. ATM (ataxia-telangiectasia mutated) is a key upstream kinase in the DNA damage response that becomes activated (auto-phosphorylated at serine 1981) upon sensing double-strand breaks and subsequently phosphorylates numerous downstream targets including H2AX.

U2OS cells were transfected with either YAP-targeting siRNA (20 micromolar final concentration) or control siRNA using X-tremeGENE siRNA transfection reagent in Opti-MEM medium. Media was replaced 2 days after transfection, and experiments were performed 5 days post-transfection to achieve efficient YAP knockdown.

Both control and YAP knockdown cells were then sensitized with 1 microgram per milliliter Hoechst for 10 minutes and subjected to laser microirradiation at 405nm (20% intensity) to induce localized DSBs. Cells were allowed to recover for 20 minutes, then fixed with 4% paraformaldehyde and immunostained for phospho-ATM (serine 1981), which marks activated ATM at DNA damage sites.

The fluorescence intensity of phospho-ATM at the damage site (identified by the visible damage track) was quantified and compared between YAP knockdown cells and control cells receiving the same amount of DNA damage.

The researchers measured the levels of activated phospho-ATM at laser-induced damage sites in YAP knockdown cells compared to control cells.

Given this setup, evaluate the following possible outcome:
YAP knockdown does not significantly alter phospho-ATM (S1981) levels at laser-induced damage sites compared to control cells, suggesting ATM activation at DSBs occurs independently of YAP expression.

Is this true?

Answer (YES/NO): NO